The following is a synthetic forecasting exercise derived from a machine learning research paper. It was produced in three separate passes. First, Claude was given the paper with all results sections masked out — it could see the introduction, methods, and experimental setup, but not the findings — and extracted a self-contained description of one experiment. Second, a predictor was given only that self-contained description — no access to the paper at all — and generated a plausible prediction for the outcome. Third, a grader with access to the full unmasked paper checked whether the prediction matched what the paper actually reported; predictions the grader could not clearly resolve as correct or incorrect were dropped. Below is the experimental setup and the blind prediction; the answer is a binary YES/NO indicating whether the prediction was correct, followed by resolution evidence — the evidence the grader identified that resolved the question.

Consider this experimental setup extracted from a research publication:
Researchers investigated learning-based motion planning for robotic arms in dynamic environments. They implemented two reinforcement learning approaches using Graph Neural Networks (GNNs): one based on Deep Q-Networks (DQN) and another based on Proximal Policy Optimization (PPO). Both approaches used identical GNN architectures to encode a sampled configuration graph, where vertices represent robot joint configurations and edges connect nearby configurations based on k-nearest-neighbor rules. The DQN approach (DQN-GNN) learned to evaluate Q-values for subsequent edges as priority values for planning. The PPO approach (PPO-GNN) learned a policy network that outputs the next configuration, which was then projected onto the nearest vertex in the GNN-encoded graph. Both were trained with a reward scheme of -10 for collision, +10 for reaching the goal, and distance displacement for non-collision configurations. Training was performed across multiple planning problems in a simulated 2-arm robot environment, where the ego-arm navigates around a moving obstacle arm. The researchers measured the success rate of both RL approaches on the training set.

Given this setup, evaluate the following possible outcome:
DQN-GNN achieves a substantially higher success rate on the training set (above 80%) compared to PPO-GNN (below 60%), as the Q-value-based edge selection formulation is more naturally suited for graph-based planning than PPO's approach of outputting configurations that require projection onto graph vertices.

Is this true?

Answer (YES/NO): NO